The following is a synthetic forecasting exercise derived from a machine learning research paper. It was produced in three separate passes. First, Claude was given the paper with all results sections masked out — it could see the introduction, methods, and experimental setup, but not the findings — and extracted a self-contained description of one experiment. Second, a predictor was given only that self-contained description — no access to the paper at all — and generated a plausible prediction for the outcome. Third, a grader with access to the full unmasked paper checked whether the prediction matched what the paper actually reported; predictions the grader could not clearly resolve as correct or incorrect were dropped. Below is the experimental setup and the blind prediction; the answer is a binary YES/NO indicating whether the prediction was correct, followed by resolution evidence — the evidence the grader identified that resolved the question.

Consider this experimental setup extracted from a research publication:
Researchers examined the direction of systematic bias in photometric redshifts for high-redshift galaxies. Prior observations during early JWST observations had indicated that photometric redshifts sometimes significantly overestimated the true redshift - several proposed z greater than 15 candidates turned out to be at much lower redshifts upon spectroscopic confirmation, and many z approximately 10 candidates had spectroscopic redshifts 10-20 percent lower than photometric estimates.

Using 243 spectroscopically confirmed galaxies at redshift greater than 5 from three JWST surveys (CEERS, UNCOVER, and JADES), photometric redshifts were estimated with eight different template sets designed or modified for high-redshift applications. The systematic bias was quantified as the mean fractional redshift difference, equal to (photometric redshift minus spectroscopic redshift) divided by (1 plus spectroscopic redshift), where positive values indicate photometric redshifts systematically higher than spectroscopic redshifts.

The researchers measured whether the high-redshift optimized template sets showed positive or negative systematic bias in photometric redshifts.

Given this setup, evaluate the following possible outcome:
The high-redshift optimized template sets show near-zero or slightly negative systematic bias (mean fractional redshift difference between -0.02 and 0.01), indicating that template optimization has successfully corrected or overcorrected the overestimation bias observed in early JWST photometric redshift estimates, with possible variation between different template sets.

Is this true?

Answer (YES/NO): NO